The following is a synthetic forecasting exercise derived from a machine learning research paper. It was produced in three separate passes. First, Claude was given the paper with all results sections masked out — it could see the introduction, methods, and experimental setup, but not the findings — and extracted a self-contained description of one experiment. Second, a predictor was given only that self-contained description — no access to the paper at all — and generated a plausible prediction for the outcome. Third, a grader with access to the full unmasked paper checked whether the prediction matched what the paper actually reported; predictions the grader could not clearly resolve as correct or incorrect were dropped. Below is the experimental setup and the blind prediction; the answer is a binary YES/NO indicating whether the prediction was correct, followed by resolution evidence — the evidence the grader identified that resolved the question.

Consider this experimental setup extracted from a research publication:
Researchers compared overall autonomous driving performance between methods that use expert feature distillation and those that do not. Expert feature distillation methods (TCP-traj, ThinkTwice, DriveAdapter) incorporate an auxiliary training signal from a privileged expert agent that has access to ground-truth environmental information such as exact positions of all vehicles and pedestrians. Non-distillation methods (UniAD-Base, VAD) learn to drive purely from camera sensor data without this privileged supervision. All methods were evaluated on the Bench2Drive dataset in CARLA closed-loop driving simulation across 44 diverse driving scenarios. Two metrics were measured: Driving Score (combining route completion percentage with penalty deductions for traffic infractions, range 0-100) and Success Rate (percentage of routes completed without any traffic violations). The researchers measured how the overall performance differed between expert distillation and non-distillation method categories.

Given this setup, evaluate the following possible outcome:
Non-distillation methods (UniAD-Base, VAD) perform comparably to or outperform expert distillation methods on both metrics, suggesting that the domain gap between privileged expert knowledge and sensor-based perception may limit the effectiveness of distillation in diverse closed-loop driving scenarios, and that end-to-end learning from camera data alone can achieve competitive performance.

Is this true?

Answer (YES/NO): NO